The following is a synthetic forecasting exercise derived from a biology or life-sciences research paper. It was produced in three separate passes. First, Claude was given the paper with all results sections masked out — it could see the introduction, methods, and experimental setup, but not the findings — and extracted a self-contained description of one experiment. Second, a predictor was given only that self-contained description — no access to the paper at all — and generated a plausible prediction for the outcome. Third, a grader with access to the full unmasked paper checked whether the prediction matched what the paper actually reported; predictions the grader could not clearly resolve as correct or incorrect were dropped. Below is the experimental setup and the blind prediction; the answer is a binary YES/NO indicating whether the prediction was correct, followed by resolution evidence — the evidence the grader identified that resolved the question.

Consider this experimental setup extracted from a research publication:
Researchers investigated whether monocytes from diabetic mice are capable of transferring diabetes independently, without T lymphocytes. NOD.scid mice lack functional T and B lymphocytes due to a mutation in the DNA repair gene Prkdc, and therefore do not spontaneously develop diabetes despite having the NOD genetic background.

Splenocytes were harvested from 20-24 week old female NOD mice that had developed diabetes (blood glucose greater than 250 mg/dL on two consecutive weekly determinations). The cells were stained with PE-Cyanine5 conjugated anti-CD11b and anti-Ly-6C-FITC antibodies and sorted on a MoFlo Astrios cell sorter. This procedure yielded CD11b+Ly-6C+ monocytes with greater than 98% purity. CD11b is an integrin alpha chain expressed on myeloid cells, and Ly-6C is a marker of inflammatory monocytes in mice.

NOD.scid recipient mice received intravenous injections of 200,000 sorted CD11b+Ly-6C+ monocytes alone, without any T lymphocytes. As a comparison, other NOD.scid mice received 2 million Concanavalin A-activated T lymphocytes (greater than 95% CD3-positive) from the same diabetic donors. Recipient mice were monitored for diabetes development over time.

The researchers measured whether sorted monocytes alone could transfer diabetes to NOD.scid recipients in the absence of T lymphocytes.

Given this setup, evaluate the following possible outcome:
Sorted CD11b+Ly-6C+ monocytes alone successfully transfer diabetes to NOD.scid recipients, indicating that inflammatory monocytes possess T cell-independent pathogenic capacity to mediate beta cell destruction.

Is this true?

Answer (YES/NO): NO